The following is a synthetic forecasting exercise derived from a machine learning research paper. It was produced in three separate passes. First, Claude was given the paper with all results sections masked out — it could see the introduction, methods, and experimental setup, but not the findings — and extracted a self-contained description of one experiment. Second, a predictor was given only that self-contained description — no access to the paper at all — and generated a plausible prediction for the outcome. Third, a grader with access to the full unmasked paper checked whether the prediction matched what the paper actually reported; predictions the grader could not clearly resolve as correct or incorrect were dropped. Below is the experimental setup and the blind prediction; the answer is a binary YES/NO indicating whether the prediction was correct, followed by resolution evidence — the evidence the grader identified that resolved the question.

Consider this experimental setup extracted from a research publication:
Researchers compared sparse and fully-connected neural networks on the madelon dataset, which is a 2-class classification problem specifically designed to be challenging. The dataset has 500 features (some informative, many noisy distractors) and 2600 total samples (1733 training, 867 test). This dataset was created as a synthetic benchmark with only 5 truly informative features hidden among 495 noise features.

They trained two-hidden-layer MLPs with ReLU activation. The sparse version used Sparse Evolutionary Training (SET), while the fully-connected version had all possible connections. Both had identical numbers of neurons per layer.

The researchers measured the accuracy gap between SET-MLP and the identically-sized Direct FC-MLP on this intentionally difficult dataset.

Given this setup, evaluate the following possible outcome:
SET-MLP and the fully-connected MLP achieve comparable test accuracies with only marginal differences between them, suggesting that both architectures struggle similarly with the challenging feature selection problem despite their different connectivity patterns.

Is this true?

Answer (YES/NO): NO